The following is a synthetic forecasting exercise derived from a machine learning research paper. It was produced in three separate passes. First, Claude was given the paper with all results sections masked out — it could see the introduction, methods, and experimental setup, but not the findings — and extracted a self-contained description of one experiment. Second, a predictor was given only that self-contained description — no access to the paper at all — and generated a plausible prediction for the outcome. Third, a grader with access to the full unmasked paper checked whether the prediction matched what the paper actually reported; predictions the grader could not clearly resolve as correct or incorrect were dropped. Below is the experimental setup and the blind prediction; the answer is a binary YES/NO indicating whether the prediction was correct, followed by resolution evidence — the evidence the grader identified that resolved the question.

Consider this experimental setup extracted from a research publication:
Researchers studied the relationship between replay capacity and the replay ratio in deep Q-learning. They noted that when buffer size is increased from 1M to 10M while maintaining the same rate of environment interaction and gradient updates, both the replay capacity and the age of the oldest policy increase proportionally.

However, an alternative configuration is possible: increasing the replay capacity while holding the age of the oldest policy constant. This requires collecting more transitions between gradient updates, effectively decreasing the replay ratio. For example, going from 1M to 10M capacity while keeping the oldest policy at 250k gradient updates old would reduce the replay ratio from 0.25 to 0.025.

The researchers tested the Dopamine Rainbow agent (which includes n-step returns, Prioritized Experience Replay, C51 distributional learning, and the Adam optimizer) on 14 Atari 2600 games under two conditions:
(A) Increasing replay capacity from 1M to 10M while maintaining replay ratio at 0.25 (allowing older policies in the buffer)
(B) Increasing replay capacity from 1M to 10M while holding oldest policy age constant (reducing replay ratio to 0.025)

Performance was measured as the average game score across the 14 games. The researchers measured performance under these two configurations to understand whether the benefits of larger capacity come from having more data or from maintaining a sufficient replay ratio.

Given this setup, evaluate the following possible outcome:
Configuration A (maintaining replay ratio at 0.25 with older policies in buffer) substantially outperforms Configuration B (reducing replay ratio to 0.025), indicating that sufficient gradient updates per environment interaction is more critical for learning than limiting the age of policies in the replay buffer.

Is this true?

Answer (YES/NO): YES